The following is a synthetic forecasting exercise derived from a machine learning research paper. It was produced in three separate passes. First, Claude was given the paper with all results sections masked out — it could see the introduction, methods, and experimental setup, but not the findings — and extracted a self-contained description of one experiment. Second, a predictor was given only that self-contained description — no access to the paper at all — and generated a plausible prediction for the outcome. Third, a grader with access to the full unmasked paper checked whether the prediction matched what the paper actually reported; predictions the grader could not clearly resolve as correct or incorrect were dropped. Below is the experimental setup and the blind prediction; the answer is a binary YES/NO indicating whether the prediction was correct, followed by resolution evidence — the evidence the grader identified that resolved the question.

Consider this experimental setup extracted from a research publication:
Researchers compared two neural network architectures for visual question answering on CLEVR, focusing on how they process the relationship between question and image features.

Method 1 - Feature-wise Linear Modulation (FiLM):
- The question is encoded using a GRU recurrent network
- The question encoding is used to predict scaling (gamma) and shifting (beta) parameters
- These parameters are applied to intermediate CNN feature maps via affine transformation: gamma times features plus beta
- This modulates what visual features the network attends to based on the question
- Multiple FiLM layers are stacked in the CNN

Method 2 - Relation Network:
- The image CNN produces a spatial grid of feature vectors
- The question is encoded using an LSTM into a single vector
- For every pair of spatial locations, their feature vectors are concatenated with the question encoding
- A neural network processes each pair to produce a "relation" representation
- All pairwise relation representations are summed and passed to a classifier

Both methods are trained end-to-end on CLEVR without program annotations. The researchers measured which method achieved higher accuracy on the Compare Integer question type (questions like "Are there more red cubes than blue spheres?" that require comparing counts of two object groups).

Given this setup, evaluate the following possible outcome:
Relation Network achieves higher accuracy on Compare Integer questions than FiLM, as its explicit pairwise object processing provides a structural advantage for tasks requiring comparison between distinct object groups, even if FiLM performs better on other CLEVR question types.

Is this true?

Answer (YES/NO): NO